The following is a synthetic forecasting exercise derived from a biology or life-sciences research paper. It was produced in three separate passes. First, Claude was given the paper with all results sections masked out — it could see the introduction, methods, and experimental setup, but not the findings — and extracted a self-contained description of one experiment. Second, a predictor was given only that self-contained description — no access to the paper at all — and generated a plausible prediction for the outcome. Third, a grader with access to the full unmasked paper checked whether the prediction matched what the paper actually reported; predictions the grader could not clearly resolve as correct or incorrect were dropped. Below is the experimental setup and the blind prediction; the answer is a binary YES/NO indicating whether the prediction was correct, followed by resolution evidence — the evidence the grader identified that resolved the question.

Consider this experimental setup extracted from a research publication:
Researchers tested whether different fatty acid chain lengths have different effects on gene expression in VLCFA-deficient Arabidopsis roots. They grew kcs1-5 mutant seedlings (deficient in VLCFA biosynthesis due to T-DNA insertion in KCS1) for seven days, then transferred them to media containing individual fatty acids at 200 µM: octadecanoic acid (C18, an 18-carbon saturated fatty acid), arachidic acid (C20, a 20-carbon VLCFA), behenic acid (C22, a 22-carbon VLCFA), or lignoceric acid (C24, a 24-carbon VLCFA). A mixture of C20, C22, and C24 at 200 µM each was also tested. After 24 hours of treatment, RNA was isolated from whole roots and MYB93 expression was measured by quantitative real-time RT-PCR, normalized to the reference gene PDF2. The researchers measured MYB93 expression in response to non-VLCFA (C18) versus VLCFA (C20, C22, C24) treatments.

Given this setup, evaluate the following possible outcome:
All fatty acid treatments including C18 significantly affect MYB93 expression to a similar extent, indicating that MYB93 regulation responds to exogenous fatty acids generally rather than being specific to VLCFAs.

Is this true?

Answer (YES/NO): NO